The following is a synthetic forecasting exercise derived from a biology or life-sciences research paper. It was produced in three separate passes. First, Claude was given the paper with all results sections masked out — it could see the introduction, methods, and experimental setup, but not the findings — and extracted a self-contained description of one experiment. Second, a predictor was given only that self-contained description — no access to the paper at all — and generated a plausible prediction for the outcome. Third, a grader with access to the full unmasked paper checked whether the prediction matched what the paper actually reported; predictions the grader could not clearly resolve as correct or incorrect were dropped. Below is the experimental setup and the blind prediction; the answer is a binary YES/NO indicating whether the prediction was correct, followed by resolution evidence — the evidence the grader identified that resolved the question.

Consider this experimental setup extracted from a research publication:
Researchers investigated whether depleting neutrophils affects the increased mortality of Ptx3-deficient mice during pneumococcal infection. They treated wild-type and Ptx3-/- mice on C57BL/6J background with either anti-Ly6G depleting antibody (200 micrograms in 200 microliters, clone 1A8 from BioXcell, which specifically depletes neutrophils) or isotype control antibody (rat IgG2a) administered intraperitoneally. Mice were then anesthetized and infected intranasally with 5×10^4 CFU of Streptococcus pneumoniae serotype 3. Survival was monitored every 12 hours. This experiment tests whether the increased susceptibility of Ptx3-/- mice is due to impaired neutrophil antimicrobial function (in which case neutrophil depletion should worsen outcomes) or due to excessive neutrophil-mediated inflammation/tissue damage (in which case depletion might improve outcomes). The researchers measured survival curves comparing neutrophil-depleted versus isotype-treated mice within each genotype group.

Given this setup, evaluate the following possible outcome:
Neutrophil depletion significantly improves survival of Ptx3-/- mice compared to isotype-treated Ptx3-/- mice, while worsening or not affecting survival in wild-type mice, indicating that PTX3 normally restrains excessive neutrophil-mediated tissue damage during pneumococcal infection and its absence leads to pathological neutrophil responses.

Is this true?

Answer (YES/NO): NO